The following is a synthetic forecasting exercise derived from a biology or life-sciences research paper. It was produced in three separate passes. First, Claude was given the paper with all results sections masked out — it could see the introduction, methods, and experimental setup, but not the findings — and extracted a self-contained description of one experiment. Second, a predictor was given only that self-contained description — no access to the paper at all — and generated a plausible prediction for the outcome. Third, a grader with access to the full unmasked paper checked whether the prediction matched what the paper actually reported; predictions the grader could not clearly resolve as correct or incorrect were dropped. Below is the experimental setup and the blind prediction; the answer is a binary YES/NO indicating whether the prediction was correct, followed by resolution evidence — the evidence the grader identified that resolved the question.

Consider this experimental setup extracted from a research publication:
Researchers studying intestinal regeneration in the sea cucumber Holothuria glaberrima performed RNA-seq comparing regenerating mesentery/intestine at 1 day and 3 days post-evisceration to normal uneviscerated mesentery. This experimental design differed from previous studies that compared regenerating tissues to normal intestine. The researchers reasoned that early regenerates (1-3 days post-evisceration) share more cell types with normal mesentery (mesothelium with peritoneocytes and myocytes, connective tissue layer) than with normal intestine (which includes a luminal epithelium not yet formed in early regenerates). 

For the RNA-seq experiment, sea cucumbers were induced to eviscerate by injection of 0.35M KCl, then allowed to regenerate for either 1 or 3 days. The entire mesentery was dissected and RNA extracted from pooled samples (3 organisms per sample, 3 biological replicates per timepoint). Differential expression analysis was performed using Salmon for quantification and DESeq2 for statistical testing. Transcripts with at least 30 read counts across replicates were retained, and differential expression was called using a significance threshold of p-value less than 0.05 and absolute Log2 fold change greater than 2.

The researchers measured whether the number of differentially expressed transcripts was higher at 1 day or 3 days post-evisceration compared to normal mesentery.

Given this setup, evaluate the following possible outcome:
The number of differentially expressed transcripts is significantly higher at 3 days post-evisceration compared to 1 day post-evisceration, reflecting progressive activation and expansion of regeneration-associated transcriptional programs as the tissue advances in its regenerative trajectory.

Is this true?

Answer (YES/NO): NO